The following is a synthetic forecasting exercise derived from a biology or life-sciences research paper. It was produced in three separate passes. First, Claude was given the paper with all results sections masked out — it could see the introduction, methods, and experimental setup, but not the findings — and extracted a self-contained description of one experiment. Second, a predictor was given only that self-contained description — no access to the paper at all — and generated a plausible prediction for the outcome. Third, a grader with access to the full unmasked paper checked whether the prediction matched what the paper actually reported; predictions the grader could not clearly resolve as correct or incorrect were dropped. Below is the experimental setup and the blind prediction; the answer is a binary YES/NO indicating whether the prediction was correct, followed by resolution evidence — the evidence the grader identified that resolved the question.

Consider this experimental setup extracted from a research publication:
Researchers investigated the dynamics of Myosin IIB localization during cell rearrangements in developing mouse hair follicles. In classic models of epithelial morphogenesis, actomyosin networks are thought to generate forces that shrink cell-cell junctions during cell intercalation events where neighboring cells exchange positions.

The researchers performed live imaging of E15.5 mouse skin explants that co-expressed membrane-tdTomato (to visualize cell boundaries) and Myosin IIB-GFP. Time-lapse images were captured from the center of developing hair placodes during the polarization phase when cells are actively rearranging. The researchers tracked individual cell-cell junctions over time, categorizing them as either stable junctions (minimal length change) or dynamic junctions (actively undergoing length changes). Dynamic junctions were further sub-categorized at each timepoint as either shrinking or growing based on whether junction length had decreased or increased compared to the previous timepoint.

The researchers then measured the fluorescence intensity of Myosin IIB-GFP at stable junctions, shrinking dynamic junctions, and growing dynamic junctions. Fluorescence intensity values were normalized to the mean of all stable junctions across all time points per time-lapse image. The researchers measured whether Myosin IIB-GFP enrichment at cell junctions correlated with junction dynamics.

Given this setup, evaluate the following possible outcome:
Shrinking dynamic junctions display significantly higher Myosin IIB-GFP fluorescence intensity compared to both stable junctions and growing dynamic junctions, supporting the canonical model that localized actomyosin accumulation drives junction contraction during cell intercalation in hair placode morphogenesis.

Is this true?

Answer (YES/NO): NO